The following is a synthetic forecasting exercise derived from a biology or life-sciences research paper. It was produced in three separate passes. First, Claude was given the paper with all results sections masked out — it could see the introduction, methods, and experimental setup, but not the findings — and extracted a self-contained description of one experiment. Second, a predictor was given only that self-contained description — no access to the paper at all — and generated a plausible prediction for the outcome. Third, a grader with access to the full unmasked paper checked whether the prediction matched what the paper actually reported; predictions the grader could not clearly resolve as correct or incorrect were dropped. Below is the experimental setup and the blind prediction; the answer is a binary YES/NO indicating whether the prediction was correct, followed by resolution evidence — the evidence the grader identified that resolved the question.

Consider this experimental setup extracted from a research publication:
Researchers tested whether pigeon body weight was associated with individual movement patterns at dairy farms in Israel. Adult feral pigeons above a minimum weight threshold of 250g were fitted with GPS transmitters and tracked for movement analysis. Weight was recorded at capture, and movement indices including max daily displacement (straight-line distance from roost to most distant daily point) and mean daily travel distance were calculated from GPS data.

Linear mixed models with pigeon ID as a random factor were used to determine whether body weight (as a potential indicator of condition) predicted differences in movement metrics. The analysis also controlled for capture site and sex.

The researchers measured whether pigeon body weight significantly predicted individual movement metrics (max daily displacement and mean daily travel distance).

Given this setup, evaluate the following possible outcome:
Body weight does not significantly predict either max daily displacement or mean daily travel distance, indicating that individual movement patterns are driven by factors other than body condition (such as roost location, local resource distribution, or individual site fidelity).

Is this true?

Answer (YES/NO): YES